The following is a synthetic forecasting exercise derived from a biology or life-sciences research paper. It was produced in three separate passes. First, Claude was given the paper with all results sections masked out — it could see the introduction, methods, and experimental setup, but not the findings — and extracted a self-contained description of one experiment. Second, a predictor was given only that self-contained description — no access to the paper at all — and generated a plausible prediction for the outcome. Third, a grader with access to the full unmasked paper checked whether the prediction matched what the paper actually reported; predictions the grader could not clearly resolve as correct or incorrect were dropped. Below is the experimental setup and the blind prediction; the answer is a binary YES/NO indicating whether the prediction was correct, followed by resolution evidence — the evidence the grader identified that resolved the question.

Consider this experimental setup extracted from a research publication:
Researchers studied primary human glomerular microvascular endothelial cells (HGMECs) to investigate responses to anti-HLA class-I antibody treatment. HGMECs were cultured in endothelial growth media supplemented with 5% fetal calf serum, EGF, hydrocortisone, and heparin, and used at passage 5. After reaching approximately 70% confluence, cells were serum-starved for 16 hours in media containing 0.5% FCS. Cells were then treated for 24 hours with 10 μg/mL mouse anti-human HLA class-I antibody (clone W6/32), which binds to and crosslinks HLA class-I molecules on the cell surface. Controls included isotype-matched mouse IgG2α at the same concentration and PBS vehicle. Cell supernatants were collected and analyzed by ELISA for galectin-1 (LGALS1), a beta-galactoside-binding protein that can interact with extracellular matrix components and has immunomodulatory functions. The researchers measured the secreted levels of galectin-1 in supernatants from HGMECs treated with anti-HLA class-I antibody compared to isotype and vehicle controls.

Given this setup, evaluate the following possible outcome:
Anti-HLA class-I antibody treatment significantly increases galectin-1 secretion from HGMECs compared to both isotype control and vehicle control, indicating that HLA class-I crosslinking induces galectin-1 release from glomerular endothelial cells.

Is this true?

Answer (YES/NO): YES